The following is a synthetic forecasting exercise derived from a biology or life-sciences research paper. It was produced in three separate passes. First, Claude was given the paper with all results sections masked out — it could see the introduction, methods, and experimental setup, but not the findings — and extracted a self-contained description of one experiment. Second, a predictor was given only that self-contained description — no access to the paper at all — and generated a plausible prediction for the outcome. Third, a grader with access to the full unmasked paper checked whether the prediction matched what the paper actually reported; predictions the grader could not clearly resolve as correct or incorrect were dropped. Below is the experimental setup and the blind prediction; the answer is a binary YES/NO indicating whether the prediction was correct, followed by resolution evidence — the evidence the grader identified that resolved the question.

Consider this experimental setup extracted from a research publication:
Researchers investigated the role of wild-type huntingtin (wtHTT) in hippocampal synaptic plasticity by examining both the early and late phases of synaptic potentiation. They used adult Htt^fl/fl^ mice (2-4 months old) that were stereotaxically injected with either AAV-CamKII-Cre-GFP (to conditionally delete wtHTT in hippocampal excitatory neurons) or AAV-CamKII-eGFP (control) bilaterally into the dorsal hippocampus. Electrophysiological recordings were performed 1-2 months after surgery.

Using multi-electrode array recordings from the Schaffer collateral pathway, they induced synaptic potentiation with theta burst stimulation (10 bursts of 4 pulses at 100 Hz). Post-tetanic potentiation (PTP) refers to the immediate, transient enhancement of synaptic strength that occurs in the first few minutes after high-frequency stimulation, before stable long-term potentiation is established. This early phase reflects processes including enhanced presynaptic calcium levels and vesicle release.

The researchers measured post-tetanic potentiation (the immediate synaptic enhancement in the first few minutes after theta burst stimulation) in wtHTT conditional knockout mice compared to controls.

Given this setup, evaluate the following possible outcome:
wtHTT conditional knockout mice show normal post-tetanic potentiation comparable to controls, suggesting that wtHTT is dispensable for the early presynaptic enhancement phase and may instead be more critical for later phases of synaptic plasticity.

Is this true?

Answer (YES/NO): NO